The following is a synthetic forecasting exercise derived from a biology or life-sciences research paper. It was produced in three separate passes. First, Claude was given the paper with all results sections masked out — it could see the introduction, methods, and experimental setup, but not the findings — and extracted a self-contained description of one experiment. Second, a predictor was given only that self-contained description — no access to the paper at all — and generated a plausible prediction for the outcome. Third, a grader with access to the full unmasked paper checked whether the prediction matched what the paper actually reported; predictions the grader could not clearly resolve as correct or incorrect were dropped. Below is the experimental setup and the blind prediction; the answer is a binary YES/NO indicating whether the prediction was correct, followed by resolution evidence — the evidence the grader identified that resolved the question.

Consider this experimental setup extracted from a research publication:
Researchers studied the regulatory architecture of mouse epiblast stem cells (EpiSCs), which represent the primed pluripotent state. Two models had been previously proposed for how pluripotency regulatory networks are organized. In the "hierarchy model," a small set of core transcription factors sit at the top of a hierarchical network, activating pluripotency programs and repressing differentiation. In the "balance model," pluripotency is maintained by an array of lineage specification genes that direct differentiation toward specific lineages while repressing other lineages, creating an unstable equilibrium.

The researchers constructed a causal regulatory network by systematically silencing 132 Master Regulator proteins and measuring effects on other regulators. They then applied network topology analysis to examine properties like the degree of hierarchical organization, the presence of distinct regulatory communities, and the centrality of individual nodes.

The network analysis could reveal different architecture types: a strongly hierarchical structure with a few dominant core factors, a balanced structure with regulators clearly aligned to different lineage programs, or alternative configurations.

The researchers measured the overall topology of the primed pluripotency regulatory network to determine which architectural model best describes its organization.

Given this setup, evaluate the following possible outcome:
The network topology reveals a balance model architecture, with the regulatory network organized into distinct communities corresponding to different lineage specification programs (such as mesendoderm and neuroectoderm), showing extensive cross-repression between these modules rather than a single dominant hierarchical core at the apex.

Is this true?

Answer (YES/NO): NO